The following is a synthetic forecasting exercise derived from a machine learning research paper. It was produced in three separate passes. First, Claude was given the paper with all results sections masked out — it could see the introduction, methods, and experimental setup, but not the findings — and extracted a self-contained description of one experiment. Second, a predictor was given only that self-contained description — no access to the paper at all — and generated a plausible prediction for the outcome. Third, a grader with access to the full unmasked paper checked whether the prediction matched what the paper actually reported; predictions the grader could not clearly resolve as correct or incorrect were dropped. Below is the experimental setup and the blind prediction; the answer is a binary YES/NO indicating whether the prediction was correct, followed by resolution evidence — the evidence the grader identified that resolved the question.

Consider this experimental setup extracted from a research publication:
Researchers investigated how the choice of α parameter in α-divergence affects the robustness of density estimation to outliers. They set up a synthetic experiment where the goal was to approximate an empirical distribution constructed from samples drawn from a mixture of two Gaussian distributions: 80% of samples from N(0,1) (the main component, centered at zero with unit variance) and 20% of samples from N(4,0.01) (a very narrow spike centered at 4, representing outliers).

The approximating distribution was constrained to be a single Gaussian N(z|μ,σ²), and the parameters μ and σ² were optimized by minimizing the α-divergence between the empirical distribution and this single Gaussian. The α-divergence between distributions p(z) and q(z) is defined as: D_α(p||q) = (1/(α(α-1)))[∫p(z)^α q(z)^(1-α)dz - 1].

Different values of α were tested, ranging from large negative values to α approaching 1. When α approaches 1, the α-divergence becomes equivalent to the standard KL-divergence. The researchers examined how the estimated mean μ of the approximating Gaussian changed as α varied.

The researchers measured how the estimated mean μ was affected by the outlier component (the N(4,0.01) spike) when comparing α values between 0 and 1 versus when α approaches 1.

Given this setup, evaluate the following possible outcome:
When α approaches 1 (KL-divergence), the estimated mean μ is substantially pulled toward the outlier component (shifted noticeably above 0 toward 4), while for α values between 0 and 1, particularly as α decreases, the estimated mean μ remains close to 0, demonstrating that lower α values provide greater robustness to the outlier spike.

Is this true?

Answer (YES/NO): YES